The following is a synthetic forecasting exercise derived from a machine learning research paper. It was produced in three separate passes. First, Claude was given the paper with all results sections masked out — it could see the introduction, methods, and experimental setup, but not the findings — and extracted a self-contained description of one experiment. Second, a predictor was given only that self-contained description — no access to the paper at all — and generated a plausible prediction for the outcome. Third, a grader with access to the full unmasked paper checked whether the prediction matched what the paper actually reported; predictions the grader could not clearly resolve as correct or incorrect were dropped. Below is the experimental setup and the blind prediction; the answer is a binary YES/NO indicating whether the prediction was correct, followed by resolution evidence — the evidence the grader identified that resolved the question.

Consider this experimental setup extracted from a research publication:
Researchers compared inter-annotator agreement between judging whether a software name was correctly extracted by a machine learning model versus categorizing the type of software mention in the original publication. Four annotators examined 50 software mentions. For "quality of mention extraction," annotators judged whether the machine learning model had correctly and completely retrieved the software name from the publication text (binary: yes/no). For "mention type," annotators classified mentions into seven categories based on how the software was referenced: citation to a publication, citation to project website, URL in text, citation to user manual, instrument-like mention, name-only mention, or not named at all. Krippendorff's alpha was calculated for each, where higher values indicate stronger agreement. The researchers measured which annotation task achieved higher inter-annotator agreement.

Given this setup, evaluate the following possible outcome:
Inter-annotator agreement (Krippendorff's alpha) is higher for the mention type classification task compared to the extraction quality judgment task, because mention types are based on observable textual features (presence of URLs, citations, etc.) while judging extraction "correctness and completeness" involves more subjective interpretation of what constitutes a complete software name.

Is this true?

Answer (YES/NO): NO